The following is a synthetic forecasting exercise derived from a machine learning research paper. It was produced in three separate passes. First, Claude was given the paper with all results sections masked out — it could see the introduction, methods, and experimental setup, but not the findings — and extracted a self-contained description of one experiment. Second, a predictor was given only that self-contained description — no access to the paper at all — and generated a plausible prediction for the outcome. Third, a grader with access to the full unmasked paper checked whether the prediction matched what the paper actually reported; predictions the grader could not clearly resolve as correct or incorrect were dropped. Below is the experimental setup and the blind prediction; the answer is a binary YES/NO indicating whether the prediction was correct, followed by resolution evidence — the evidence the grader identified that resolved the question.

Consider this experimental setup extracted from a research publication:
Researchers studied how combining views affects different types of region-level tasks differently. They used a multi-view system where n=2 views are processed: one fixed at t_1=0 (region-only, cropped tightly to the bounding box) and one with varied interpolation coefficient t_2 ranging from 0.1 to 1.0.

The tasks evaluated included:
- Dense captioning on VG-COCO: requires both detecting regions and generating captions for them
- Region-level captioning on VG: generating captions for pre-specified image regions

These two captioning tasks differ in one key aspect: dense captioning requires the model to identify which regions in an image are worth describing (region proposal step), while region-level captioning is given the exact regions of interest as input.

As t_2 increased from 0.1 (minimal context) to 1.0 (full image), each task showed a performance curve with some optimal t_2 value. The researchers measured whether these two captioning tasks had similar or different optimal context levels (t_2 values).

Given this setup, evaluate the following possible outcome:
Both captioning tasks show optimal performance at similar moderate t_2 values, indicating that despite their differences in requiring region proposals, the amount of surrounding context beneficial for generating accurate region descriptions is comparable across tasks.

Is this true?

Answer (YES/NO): YES